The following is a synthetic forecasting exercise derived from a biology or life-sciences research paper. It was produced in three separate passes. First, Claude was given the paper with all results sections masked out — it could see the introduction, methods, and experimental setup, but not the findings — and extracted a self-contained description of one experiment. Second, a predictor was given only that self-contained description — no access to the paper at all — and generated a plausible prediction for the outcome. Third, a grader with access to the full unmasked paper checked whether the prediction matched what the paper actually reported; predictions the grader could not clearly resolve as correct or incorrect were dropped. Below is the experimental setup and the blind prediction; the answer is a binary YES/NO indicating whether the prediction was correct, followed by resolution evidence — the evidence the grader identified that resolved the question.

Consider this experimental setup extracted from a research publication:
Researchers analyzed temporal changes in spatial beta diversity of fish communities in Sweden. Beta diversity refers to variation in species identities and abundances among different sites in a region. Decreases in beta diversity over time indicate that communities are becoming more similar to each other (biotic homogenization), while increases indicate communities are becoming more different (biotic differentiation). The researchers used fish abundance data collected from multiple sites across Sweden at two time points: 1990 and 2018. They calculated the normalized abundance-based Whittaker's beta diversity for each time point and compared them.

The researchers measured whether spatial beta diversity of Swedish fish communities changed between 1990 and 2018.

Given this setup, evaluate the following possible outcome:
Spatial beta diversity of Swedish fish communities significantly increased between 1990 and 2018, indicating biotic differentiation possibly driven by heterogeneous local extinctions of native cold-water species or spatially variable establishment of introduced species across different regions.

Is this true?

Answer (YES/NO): NO